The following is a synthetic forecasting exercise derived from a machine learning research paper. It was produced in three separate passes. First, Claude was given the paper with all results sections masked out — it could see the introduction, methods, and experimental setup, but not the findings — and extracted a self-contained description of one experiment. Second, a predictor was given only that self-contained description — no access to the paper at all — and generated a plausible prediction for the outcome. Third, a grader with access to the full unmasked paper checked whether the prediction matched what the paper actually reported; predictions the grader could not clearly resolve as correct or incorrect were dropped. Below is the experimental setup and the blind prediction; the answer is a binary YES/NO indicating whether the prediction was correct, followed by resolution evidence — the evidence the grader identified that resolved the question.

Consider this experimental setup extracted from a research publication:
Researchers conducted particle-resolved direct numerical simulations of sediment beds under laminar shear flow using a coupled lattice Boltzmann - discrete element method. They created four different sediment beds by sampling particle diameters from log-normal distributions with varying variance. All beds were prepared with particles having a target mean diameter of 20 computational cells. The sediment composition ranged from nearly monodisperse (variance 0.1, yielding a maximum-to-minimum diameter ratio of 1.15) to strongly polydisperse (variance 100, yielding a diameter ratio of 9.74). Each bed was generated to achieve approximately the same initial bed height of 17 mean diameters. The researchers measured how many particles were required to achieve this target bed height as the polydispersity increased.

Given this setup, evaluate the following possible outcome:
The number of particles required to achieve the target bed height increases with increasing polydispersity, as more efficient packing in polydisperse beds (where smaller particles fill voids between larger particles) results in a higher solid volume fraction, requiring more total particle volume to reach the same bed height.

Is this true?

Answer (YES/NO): NO